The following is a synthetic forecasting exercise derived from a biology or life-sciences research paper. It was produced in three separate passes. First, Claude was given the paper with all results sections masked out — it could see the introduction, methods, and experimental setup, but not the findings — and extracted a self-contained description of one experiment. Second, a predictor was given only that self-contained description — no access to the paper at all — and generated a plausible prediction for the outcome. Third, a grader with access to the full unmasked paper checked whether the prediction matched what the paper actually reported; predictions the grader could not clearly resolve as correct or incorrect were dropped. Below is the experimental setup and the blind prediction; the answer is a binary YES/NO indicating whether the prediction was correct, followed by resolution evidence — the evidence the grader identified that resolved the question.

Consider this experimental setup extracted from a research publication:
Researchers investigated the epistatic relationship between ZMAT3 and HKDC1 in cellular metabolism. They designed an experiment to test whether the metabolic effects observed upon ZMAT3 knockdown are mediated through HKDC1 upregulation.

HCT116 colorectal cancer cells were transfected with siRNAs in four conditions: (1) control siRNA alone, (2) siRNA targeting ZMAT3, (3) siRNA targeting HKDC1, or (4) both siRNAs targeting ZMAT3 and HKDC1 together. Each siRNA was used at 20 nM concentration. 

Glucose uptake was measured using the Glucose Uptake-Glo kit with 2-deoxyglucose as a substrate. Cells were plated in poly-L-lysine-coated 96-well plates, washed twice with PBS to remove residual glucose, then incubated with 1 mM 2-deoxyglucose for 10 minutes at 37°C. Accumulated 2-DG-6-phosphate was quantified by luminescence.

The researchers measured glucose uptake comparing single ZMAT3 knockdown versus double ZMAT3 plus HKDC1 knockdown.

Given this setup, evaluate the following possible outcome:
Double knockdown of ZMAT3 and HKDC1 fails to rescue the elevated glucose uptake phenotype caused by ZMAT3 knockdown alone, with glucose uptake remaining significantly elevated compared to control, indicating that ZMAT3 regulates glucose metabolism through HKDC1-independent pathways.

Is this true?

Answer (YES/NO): NO